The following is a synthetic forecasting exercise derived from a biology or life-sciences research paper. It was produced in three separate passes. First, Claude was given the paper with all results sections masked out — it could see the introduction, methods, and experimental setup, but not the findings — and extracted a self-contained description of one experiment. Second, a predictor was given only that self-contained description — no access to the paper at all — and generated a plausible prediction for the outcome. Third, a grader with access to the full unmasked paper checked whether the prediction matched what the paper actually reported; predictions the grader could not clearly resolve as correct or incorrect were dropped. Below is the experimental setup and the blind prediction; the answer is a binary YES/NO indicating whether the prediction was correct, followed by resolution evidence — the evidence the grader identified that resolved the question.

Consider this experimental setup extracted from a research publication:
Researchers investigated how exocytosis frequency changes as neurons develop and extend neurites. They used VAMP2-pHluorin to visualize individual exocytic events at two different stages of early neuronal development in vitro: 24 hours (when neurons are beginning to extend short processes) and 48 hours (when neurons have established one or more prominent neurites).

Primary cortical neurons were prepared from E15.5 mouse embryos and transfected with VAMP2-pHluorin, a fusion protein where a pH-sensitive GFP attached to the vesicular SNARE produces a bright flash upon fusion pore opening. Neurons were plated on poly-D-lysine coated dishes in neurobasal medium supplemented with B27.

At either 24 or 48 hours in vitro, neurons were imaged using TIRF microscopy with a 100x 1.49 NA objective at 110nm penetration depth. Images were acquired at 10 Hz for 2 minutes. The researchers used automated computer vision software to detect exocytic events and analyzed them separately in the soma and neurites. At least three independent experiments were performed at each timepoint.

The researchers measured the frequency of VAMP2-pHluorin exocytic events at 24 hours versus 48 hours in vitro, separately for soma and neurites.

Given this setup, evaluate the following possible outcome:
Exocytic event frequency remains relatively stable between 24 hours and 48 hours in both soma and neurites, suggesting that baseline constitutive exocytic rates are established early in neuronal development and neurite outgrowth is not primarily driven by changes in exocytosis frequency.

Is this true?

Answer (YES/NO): NO